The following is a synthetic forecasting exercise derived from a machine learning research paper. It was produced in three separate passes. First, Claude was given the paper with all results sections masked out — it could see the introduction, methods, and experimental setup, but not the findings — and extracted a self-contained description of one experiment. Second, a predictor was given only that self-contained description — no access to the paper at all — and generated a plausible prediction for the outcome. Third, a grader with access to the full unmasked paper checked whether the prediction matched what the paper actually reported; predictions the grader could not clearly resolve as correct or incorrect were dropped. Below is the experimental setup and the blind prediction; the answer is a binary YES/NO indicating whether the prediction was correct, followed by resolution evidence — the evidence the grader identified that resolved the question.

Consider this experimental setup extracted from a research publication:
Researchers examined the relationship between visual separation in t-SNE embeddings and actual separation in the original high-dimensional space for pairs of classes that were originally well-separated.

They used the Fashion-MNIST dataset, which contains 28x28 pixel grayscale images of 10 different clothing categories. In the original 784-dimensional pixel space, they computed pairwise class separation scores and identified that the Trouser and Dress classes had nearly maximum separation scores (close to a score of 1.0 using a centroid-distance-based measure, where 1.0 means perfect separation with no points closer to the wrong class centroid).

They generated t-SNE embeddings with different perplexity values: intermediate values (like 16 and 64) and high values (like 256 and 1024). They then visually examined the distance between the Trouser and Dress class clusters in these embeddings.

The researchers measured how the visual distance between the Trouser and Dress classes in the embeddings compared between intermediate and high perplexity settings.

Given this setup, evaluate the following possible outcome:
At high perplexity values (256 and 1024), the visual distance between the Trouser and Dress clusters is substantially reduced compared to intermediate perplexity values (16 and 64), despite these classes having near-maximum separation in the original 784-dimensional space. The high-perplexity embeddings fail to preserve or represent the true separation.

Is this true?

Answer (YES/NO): NO